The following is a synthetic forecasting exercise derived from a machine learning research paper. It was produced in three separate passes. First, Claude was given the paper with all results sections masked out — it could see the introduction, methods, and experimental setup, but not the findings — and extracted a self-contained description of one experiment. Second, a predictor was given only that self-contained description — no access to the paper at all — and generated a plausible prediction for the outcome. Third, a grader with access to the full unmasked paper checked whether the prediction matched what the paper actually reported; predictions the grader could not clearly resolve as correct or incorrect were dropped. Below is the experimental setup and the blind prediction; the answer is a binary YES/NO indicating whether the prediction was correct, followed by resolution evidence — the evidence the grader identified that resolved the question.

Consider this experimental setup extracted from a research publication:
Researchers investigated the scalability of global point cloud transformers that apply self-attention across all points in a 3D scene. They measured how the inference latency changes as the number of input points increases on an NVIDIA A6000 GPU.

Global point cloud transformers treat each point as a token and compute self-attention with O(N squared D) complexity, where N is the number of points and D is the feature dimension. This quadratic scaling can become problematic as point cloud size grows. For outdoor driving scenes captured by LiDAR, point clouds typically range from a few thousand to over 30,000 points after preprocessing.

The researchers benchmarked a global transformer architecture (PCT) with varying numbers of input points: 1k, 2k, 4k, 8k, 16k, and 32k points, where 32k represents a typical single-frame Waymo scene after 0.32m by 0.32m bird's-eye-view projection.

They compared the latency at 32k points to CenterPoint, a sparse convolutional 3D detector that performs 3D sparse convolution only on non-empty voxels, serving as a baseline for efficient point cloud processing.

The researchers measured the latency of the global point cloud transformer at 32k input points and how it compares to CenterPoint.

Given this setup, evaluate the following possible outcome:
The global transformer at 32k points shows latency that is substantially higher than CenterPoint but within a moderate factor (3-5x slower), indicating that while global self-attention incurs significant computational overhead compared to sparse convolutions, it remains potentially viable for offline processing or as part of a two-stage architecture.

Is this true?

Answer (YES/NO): NO